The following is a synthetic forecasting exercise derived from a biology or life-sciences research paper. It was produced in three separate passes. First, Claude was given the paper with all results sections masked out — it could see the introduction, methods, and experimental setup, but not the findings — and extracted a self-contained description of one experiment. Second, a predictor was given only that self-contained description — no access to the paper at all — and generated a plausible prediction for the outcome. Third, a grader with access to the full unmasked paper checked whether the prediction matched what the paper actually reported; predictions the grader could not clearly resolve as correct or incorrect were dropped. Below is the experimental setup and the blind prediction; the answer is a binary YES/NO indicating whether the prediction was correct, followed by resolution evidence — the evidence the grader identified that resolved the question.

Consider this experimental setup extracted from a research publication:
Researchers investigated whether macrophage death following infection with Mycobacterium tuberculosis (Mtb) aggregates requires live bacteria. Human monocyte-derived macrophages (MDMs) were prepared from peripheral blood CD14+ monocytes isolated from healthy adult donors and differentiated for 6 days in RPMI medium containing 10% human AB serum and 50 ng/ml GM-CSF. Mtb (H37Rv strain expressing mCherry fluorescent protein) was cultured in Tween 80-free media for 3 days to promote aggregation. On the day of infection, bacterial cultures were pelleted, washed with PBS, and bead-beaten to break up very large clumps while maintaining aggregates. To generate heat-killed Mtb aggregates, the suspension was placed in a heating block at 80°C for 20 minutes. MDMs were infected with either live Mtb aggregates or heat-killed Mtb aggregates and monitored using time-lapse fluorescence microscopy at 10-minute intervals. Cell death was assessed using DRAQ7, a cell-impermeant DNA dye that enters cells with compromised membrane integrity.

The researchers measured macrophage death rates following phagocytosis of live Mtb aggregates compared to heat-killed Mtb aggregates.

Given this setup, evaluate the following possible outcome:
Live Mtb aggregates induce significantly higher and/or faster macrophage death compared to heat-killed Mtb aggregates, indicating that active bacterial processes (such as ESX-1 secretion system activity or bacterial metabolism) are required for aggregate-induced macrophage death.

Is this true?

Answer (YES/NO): YES